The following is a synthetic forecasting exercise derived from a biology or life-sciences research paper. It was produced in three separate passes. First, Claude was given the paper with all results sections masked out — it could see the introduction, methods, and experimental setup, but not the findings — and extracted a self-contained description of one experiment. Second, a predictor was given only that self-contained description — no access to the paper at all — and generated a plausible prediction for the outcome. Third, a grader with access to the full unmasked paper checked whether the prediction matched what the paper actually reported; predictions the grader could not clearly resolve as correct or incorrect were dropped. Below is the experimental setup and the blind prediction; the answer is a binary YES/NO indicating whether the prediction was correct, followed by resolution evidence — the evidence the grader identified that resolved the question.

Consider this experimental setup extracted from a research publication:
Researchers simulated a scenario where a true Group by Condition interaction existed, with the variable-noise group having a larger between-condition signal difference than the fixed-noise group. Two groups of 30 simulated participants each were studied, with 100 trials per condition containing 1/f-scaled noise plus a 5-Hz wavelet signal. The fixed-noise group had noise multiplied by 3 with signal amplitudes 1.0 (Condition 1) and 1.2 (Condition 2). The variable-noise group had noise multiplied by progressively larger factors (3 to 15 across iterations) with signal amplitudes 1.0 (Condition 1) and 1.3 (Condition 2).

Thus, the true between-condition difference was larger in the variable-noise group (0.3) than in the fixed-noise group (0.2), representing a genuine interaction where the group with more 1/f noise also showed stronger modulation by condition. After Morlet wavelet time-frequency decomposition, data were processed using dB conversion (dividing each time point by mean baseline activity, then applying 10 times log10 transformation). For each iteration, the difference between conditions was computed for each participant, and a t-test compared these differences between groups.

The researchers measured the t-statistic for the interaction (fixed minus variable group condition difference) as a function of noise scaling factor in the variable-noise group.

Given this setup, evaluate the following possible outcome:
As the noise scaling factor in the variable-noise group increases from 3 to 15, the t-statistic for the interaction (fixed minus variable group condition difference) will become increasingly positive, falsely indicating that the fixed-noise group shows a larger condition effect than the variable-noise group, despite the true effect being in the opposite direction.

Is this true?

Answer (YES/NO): YES